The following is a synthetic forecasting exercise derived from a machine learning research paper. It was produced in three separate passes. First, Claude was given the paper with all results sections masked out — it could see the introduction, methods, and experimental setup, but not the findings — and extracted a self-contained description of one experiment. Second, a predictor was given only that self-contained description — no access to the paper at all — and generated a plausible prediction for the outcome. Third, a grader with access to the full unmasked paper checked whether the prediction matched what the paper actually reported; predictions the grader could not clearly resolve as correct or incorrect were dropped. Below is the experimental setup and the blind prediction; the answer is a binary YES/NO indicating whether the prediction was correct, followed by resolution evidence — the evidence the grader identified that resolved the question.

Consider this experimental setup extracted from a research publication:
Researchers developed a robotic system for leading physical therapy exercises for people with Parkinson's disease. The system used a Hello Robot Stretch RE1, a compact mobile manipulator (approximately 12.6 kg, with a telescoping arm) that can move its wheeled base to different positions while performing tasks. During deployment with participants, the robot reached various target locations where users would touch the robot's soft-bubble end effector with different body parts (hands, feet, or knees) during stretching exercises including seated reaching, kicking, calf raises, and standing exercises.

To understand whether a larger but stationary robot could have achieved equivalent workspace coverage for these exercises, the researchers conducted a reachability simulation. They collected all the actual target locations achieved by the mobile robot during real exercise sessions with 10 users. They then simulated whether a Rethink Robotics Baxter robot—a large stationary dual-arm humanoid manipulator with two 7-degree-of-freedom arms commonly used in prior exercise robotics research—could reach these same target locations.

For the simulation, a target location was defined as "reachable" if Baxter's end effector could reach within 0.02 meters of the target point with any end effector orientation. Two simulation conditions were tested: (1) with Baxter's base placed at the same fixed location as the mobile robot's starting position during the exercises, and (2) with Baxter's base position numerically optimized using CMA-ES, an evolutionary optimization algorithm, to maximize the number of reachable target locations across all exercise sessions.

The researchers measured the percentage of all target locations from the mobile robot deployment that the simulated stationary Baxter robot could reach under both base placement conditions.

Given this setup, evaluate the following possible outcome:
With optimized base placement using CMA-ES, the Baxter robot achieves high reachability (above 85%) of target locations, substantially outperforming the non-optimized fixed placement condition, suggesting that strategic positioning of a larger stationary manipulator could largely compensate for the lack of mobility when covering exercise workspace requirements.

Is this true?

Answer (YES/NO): NO